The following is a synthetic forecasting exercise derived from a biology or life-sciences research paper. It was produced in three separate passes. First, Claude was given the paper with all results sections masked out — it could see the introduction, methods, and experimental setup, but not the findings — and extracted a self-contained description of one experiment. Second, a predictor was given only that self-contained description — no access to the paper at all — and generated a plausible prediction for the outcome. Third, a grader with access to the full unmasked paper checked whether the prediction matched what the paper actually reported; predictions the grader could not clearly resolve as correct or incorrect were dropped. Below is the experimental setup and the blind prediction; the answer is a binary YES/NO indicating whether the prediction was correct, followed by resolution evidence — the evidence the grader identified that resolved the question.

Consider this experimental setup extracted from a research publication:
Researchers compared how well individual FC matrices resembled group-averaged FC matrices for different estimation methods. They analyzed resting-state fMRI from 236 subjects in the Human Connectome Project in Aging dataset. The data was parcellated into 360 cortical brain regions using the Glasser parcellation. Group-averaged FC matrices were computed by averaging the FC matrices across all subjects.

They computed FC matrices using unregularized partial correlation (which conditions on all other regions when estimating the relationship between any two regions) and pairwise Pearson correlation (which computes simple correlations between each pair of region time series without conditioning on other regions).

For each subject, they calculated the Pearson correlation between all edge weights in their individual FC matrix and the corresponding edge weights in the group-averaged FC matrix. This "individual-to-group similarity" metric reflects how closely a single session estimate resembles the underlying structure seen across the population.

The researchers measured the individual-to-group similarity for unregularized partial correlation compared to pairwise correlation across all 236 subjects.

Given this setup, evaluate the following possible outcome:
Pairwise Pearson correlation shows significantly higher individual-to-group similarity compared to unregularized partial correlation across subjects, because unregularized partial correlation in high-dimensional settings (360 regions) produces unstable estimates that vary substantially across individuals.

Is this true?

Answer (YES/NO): YES